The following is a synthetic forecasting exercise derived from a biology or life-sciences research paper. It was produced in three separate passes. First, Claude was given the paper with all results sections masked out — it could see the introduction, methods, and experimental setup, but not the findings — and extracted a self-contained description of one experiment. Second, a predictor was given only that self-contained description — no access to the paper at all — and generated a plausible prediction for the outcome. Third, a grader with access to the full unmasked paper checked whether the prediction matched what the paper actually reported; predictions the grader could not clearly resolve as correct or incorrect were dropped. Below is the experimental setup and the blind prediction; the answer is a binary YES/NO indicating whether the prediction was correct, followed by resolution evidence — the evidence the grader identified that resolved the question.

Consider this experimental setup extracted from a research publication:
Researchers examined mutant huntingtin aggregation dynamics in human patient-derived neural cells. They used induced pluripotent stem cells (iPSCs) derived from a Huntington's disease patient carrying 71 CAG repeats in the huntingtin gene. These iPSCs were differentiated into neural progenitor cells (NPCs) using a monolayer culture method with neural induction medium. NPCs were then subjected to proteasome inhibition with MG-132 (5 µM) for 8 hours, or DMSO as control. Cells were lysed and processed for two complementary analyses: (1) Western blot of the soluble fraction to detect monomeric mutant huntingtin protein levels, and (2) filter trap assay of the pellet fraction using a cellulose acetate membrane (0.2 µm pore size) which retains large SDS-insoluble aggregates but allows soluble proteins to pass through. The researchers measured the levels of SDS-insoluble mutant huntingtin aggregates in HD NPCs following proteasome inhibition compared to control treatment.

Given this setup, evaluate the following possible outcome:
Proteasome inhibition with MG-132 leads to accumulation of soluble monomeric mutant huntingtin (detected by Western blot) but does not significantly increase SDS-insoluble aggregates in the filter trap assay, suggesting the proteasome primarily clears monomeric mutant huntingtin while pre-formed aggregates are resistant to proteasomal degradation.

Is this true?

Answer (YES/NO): NO